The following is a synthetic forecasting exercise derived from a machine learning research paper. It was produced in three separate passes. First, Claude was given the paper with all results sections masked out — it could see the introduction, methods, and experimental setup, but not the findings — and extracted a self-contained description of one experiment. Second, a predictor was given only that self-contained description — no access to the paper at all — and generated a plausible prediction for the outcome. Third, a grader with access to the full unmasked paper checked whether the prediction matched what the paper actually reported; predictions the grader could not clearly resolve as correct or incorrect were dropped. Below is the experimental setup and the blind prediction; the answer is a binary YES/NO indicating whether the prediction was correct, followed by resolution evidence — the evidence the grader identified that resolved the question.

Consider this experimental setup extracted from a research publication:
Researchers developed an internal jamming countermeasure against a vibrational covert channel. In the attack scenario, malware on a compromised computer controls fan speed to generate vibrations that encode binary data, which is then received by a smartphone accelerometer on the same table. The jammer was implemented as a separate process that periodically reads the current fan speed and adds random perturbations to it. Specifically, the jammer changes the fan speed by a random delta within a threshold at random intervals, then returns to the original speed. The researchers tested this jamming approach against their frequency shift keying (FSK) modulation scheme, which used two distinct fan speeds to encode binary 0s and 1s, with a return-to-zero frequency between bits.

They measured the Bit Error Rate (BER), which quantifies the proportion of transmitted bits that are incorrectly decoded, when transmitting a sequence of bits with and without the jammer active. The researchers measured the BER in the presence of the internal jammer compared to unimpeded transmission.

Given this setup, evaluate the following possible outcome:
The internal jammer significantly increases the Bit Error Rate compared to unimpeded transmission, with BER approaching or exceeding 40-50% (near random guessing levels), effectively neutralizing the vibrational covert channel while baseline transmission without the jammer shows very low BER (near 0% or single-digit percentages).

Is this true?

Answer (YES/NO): NO